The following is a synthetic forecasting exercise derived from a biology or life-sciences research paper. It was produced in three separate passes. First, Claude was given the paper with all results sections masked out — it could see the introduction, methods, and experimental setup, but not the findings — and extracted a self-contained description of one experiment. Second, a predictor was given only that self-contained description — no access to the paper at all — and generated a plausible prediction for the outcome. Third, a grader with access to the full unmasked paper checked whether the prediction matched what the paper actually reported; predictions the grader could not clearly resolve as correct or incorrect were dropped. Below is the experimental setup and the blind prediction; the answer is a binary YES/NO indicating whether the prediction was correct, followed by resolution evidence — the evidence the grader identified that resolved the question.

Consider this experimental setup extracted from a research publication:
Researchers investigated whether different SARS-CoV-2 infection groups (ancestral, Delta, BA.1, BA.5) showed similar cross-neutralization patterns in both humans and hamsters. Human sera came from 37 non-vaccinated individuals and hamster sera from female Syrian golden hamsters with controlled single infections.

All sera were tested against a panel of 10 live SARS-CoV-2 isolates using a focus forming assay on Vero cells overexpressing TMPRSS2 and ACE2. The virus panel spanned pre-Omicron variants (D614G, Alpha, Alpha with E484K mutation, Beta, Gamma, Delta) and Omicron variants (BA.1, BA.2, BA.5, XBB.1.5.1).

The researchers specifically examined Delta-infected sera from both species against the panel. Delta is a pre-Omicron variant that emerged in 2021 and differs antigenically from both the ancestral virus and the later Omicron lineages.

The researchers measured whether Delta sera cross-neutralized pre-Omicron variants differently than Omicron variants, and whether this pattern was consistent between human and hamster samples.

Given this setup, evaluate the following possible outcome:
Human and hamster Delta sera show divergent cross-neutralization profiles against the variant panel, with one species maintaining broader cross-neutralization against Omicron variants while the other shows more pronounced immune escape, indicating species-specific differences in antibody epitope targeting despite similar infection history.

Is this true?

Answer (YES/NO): NO